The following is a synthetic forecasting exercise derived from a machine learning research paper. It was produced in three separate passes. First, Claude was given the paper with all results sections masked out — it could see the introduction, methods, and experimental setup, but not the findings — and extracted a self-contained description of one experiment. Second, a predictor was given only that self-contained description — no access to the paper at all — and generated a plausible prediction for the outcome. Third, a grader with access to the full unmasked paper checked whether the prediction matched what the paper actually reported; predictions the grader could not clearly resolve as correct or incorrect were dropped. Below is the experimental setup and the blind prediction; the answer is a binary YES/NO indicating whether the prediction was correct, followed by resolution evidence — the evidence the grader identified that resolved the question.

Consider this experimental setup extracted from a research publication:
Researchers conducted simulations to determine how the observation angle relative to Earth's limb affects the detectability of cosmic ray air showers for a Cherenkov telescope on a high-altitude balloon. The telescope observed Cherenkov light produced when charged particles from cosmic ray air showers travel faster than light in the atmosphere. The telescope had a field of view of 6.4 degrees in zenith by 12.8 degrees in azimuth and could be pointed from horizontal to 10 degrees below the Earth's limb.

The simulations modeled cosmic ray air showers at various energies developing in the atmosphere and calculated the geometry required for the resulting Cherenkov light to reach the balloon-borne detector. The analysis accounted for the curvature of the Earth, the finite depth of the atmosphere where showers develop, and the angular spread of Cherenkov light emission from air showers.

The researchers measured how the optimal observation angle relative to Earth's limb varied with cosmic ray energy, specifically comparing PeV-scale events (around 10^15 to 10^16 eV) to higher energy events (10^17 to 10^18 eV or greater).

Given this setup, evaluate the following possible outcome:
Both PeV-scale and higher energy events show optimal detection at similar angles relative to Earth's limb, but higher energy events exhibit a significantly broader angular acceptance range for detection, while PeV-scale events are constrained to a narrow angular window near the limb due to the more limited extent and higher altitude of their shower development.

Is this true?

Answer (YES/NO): NO